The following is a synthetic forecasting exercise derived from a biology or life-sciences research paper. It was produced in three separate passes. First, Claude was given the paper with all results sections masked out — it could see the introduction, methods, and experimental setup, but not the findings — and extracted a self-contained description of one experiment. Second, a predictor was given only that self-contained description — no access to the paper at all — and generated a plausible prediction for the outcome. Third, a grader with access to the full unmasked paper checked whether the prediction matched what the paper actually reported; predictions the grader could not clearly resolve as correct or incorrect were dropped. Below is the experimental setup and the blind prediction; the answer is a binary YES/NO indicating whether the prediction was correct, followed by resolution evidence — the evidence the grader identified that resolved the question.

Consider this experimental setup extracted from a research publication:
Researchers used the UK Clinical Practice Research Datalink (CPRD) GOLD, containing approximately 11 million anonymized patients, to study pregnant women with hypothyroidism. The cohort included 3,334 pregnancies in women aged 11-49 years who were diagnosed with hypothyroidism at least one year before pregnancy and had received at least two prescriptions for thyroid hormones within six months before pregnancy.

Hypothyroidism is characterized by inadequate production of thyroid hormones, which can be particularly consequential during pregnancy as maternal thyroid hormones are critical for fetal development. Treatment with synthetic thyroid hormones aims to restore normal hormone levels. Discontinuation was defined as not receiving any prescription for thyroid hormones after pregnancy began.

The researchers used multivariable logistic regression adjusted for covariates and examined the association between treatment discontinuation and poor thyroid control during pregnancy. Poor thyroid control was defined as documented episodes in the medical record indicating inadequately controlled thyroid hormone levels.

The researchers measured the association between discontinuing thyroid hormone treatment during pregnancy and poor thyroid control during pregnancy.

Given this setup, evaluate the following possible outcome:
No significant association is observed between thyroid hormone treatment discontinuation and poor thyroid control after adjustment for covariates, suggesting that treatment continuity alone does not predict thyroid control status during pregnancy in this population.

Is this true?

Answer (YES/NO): NO